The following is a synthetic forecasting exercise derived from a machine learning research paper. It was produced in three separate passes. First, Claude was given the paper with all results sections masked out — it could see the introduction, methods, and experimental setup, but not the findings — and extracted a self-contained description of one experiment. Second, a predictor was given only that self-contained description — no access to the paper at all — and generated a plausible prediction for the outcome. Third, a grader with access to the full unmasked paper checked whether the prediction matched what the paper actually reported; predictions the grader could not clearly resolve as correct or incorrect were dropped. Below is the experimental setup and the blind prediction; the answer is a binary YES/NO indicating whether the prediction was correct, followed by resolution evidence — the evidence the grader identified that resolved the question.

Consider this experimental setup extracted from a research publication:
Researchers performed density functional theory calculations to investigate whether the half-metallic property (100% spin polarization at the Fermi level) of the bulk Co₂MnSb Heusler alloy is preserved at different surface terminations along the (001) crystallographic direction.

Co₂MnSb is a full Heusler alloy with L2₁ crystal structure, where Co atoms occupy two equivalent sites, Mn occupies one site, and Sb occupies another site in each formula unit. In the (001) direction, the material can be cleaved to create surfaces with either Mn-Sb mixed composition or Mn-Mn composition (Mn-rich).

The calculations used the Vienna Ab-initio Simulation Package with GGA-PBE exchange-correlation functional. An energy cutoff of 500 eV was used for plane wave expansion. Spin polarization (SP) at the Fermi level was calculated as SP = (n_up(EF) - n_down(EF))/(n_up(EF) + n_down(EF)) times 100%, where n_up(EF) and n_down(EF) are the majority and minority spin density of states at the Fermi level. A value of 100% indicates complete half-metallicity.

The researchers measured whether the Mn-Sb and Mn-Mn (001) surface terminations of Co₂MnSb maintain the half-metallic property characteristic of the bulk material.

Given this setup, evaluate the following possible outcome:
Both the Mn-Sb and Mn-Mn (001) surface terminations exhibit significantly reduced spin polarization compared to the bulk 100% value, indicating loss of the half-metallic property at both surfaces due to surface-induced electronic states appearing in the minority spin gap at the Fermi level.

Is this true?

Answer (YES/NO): NO